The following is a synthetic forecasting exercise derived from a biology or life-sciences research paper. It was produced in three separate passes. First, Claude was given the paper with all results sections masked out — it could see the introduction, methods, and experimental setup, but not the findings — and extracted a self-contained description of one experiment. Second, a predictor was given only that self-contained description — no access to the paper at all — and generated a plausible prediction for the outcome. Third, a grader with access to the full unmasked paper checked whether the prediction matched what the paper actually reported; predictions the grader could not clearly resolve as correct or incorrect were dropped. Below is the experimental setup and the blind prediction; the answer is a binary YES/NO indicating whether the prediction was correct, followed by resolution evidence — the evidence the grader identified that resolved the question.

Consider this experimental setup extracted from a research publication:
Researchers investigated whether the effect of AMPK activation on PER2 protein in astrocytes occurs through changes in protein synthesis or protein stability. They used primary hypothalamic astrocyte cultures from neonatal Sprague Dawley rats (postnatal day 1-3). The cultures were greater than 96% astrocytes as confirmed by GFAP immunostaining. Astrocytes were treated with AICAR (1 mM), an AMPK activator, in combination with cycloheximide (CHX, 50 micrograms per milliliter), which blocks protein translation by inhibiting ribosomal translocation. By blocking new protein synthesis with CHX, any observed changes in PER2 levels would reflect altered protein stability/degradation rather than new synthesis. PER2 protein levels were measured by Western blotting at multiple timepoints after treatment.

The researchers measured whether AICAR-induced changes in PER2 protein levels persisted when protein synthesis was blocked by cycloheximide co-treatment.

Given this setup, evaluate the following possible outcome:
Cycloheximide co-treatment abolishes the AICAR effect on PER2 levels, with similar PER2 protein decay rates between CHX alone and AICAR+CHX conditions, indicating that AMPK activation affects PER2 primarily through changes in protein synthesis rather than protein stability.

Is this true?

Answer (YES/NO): NO